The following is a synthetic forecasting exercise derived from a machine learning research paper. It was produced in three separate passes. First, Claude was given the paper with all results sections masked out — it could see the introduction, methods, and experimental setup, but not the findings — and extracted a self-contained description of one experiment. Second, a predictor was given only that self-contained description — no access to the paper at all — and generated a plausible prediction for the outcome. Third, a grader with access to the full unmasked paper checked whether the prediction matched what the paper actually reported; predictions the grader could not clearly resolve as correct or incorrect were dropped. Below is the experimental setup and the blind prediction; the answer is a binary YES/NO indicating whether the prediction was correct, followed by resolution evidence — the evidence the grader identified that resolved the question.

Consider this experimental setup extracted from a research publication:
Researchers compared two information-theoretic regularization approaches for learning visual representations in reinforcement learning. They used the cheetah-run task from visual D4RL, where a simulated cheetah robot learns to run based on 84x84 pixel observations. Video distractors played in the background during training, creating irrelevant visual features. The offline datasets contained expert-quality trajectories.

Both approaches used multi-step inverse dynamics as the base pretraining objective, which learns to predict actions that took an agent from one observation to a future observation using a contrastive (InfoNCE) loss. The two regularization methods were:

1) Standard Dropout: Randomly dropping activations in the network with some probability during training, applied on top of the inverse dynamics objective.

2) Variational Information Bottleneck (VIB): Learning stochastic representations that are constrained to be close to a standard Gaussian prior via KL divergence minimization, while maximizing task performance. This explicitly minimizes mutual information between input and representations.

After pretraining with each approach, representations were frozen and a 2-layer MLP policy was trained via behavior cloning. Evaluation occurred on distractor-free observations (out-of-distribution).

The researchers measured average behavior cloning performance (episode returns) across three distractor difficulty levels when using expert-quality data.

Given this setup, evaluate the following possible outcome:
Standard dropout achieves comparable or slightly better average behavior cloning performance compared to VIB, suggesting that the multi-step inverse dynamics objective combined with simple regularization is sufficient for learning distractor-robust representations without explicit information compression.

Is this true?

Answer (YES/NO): NO